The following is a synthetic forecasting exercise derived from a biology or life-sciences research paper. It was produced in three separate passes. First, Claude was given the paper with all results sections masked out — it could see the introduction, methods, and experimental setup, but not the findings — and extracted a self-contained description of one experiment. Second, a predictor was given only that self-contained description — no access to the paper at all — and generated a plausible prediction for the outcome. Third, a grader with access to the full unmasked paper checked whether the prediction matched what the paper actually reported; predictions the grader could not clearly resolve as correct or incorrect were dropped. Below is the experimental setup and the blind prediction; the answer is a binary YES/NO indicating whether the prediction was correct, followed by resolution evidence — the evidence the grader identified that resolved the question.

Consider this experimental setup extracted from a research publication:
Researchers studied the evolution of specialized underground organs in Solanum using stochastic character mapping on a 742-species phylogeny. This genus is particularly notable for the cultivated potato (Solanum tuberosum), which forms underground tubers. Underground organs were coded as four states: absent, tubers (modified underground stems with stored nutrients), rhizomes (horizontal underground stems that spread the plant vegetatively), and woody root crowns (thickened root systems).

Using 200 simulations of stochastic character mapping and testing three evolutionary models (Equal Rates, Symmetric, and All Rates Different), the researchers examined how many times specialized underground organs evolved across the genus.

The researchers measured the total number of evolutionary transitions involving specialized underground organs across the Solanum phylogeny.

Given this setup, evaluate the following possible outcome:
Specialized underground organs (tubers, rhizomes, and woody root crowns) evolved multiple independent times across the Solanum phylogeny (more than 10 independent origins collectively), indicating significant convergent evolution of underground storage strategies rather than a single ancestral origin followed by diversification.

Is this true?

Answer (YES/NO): YES